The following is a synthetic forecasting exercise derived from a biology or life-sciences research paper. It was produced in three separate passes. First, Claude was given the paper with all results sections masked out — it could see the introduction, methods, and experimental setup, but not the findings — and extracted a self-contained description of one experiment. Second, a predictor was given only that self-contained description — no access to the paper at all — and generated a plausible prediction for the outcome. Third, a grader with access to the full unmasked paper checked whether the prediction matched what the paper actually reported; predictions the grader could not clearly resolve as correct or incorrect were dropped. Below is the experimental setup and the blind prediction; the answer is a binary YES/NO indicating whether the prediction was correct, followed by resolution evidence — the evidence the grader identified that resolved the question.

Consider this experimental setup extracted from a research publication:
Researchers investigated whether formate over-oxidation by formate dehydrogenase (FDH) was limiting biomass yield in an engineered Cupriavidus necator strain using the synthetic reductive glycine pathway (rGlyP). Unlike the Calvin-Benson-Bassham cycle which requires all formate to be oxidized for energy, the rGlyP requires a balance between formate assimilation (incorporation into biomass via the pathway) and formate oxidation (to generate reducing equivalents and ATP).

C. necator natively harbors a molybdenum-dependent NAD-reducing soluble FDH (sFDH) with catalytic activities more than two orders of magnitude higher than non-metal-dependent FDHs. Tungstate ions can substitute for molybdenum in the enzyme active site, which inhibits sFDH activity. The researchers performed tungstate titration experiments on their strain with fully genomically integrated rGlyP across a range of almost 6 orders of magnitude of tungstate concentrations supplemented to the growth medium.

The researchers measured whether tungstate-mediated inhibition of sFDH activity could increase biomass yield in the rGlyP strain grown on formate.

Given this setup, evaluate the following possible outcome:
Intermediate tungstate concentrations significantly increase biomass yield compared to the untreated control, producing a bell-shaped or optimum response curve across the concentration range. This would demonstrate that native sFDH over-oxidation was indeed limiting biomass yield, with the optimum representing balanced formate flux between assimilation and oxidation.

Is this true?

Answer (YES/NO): NO